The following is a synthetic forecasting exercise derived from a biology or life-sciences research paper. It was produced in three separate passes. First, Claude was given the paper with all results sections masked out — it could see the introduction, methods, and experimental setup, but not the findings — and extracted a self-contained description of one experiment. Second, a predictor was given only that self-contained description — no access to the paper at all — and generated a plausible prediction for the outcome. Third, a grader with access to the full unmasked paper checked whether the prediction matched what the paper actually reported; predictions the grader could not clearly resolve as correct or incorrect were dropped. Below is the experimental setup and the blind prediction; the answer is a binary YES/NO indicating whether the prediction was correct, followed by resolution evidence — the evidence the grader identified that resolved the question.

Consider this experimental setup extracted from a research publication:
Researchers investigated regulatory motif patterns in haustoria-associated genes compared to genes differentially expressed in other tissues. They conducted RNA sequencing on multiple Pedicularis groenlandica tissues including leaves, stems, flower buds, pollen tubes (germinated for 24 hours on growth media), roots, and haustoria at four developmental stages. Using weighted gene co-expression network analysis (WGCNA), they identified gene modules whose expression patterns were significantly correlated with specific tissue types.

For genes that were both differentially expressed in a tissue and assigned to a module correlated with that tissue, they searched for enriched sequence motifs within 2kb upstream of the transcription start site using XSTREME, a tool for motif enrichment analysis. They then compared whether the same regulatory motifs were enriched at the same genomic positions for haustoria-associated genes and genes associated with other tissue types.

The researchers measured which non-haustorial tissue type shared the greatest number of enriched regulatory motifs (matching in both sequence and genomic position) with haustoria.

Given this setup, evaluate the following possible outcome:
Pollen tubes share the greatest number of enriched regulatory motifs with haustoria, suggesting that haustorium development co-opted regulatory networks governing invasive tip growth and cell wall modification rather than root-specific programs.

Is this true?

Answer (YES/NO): YES